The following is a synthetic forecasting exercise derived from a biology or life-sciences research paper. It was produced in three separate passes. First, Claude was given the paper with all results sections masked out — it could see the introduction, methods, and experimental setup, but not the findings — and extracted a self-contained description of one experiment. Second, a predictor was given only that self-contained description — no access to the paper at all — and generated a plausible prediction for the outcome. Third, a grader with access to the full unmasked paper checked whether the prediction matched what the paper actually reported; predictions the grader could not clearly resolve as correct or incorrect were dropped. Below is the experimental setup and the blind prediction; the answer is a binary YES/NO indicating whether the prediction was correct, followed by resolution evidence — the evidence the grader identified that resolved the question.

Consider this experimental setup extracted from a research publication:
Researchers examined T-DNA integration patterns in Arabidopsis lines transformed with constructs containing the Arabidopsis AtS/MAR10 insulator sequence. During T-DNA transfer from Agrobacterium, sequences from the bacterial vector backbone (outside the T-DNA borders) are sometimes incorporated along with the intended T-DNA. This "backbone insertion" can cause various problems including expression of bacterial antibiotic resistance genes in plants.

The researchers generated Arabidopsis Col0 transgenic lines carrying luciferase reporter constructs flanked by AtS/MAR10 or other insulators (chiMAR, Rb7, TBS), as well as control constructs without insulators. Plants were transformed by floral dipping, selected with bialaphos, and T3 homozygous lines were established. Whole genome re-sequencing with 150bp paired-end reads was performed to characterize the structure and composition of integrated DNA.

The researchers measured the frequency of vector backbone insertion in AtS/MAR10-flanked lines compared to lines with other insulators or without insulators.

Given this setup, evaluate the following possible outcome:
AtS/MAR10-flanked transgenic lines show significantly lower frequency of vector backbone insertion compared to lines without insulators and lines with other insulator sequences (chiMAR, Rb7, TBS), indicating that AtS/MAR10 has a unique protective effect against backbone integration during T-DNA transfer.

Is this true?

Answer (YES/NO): NO